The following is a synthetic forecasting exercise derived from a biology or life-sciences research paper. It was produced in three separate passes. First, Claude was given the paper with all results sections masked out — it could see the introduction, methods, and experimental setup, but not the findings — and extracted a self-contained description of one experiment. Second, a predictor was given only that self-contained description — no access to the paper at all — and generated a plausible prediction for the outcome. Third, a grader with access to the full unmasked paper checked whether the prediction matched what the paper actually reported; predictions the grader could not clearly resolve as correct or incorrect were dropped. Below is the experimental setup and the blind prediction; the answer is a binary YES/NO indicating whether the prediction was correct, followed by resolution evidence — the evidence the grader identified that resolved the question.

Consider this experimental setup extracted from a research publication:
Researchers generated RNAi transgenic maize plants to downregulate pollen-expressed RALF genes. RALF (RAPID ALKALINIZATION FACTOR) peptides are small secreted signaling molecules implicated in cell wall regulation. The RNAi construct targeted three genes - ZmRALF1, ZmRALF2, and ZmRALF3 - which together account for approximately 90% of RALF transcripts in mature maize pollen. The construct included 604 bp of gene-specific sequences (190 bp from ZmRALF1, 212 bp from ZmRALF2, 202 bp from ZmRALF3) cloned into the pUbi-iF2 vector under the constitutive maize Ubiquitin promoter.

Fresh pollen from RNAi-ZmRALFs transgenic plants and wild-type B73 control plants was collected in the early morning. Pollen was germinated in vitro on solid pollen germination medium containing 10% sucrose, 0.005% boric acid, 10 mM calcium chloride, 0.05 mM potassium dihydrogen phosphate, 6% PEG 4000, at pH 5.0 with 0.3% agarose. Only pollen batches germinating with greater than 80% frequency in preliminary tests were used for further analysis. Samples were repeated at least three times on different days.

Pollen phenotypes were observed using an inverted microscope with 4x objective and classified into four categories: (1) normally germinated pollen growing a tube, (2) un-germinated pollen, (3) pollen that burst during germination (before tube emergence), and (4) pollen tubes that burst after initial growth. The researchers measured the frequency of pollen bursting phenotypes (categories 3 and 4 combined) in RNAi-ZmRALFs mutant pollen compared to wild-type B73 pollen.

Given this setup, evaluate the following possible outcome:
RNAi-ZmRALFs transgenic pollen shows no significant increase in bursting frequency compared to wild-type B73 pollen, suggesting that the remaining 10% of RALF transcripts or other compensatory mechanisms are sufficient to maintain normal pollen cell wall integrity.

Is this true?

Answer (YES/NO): NO